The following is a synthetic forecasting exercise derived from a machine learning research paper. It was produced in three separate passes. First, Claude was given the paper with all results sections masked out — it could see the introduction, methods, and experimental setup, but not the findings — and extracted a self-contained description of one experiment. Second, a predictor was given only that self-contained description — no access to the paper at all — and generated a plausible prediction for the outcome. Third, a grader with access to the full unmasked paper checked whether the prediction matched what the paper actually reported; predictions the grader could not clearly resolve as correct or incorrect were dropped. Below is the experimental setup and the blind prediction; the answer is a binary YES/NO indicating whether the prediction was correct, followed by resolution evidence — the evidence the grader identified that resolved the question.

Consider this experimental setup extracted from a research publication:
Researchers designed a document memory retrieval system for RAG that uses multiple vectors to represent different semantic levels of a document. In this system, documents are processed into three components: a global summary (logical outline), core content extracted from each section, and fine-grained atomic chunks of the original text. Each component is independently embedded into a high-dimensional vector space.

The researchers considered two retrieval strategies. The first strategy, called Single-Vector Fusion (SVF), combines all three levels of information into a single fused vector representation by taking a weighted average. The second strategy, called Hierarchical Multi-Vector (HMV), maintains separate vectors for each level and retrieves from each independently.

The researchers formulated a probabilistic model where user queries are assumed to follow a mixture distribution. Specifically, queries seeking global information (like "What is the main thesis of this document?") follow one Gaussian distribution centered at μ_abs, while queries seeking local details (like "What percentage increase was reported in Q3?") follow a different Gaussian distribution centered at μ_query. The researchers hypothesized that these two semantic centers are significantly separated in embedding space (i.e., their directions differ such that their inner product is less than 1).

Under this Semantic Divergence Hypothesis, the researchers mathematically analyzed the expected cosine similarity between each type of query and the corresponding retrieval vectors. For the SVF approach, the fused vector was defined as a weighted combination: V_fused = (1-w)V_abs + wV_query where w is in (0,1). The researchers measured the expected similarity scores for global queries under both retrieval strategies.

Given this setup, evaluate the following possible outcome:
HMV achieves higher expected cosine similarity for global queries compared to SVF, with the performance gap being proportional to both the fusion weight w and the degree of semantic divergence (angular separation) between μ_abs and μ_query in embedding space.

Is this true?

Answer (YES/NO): YES